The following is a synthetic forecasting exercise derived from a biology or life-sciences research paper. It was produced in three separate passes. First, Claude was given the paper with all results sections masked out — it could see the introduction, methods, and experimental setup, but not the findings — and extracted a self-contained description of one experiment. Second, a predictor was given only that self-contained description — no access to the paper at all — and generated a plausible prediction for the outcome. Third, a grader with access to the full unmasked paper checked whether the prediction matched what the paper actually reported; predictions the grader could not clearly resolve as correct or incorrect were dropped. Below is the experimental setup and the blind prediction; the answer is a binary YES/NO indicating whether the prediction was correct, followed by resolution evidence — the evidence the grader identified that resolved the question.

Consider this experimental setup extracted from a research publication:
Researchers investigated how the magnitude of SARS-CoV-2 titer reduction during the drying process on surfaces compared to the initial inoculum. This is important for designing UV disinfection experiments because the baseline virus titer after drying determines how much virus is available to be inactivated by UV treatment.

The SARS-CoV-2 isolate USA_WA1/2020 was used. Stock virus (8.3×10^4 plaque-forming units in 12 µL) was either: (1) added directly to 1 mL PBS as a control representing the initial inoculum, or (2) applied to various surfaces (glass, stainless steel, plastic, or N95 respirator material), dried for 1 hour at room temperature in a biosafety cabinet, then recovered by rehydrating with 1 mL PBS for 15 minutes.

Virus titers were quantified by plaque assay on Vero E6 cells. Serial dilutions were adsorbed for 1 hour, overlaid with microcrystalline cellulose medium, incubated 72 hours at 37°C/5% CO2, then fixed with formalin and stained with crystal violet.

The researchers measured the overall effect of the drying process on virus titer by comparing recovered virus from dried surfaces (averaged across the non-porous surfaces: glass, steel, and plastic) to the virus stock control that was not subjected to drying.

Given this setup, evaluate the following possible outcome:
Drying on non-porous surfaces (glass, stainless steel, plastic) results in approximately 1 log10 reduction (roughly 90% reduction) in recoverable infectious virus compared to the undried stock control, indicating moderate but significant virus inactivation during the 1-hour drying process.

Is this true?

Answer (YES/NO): NO